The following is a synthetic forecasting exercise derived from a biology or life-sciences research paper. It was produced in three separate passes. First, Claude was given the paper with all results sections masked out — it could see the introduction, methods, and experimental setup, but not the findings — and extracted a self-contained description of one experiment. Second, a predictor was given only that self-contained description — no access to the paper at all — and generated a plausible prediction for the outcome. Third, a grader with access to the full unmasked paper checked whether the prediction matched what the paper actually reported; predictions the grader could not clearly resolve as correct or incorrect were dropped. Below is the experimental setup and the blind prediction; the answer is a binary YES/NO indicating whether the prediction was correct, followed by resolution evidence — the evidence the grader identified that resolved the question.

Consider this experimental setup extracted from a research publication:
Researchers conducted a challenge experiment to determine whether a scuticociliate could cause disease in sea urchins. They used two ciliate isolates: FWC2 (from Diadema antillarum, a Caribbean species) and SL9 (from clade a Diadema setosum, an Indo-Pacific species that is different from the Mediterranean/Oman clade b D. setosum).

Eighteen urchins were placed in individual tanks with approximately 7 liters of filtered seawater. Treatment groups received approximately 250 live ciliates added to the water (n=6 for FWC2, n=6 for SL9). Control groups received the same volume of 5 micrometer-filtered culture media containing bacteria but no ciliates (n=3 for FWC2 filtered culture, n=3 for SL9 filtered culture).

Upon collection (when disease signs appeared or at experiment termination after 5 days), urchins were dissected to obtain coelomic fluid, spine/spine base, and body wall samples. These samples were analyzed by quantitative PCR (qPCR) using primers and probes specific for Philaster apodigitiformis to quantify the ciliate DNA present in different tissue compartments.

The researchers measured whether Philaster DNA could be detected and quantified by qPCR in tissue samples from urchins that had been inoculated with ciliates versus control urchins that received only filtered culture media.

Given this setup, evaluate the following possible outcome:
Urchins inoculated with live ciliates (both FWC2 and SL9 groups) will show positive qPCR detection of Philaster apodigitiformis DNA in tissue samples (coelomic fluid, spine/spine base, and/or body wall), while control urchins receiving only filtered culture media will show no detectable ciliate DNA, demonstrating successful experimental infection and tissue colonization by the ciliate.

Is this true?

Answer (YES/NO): NO